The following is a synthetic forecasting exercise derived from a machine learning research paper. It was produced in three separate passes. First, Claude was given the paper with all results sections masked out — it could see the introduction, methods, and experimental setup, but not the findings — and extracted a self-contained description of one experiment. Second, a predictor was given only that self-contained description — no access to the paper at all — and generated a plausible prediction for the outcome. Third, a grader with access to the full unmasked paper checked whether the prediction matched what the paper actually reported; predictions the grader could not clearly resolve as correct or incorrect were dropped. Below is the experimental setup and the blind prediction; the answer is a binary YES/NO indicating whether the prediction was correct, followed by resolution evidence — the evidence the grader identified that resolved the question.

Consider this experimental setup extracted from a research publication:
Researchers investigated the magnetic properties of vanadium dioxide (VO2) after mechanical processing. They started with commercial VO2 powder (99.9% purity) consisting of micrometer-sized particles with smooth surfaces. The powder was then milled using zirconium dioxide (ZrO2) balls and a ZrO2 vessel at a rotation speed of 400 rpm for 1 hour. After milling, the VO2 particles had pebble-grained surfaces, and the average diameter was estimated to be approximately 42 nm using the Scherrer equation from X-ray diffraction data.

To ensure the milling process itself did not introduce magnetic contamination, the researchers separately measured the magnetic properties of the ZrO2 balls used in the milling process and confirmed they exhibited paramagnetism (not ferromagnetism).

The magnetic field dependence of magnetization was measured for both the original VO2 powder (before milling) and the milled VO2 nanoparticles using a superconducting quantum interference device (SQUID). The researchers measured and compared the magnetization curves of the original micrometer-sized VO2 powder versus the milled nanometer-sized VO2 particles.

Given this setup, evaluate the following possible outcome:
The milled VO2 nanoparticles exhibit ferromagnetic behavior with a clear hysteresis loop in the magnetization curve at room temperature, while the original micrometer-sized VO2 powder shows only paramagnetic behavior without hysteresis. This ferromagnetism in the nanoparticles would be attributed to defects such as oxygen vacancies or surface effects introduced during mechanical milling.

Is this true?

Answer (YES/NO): YES